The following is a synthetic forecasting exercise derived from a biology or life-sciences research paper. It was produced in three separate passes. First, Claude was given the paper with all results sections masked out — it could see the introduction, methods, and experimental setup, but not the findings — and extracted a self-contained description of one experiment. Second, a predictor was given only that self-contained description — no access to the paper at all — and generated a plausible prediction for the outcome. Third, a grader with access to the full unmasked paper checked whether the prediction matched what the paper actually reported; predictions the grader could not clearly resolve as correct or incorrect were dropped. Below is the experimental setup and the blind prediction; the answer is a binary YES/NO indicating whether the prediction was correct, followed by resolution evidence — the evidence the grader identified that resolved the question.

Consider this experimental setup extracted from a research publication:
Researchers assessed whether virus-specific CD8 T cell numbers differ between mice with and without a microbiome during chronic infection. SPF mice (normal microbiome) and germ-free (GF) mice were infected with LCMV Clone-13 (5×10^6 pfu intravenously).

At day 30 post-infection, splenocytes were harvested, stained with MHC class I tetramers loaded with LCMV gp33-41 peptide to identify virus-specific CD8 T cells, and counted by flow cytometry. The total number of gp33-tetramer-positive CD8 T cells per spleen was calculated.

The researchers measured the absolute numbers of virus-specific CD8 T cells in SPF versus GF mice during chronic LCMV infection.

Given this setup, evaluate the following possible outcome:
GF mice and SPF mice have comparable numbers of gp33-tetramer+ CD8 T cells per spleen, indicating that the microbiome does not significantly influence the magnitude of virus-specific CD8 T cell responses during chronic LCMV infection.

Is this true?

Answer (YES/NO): NO